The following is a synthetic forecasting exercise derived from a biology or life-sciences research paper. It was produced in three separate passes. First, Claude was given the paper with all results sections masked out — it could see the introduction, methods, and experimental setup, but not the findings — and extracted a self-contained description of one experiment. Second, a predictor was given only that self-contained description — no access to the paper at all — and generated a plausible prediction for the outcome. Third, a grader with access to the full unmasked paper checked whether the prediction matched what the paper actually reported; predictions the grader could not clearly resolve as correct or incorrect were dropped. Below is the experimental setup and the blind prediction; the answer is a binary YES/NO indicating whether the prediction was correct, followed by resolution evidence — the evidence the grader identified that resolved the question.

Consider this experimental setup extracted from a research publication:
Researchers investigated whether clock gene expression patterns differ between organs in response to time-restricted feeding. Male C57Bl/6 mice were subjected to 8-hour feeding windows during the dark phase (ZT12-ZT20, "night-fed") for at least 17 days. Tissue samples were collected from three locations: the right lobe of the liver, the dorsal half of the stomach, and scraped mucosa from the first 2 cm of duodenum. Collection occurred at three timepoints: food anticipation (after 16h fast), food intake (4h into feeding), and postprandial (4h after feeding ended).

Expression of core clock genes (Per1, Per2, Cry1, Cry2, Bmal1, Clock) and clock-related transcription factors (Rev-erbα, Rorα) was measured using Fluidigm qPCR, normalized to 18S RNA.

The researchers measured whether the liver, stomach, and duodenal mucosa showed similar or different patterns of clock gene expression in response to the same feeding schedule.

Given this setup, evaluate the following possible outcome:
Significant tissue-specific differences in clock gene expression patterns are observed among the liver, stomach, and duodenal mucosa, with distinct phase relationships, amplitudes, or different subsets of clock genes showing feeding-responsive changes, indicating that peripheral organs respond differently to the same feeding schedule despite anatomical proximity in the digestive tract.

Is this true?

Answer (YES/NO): YES